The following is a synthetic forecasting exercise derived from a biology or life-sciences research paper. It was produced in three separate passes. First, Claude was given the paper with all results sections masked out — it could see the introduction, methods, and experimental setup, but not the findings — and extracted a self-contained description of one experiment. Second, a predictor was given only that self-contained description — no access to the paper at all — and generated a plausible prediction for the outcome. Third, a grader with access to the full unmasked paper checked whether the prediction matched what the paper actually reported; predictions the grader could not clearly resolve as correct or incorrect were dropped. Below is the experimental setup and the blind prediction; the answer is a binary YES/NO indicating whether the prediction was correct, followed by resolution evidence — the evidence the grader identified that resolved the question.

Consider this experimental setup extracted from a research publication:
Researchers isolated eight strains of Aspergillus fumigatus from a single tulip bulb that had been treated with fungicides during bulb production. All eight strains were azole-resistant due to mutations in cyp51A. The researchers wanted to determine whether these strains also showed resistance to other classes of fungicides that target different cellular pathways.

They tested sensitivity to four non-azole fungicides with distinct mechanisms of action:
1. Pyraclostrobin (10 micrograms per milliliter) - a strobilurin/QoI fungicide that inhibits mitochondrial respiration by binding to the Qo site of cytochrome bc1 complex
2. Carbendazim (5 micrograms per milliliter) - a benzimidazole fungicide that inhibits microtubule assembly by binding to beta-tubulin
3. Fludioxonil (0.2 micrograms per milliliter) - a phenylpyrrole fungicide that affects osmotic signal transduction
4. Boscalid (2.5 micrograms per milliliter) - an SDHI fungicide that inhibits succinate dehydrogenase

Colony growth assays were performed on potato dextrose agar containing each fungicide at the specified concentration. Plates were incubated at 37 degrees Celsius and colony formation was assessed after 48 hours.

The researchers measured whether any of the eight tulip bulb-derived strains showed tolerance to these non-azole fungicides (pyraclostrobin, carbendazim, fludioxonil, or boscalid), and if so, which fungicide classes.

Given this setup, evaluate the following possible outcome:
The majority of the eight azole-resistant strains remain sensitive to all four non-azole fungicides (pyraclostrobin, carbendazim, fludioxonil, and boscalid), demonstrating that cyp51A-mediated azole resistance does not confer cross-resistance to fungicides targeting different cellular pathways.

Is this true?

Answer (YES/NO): NO